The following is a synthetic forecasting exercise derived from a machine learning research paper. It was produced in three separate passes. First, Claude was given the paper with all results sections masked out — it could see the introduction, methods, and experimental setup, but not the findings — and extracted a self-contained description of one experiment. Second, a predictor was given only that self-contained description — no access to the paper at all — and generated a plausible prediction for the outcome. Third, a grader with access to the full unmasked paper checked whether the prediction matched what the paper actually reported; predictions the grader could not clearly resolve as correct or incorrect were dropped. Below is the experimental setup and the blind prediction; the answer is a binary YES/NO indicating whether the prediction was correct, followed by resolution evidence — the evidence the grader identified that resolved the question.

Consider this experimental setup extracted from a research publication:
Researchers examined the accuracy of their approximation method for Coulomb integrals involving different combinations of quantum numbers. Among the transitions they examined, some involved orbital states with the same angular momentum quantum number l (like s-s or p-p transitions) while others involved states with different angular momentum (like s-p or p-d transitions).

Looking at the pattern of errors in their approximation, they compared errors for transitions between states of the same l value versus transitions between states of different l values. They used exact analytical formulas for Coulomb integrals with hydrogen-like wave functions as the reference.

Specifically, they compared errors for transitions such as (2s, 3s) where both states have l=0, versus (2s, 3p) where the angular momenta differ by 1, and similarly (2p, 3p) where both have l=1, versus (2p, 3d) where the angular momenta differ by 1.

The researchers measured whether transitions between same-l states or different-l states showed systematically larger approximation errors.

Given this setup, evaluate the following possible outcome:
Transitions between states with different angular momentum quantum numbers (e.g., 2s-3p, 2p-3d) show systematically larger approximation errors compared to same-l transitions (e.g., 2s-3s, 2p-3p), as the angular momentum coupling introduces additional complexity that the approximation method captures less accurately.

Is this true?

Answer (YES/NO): NO